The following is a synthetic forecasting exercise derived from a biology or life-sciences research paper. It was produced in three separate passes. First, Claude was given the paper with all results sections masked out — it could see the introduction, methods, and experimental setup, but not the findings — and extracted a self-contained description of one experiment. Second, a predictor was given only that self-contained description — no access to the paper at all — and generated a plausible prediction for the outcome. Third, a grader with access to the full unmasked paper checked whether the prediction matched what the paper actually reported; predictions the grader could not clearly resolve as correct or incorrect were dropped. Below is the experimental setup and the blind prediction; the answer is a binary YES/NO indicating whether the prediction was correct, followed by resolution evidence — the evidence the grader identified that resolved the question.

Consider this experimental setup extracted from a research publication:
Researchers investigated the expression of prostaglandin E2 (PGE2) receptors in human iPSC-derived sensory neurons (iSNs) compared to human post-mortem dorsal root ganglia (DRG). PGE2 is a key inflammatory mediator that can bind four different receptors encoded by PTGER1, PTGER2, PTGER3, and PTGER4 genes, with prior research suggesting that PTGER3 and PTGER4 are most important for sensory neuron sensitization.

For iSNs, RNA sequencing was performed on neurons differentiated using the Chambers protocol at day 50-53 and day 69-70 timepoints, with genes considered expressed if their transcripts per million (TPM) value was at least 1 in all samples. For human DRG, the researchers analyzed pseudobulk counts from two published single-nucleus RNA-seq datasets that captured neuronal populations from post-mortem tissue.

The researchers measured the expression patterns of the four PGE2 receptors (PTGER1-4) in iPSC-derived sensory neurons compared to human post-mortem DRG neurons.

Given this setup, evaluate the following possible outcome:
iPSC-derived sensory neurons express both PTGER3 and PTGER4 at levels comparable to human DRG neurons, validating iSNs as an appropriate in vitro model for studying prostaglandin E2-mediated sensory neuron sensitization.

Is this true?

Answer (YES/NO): NO